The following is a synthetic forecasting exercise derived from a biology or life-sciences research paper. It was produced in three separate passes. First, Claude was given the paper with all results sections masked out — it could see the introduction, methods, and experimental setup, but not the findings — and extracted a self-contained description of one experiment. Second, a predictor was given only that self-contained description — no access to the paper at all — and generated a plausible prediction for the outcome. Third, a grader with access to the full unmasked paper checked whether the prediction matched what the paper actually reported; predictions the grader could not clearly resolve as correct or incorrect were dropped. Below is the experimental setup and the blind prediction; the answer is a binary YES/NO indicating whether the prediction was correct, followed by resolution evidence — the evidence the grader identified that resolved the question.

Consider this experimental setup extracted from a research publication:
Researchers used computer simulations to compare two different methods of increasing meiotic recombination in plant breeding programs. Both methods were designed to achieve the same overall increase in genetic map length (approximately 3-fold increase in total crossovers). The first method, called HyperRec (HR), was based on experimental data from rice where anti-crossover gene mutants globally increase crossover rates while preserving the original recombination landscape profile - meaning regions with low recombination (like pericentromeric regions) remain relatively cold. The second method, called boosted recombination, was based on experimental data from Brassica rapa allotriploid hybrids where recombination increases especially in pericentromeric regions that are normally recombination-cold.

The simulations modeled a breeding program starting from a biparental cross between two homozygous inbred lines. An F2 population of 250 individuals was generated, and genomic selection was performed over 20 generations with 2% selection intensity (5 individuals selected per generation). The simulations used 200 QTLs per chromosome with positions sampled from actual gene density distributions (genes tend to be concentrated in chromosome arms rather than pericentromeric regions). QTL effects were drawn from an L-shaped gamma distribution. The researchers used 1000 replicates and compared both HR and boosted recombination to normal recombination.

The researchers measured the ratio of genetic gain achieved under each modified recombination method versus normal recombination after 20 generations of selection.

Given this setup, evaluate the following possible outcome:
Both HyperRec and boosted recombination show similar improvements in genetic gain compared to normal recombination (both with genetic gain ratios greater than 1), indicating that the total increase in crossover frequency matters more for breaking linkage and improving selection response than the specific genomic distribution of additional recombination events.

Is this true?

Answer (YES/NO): NO